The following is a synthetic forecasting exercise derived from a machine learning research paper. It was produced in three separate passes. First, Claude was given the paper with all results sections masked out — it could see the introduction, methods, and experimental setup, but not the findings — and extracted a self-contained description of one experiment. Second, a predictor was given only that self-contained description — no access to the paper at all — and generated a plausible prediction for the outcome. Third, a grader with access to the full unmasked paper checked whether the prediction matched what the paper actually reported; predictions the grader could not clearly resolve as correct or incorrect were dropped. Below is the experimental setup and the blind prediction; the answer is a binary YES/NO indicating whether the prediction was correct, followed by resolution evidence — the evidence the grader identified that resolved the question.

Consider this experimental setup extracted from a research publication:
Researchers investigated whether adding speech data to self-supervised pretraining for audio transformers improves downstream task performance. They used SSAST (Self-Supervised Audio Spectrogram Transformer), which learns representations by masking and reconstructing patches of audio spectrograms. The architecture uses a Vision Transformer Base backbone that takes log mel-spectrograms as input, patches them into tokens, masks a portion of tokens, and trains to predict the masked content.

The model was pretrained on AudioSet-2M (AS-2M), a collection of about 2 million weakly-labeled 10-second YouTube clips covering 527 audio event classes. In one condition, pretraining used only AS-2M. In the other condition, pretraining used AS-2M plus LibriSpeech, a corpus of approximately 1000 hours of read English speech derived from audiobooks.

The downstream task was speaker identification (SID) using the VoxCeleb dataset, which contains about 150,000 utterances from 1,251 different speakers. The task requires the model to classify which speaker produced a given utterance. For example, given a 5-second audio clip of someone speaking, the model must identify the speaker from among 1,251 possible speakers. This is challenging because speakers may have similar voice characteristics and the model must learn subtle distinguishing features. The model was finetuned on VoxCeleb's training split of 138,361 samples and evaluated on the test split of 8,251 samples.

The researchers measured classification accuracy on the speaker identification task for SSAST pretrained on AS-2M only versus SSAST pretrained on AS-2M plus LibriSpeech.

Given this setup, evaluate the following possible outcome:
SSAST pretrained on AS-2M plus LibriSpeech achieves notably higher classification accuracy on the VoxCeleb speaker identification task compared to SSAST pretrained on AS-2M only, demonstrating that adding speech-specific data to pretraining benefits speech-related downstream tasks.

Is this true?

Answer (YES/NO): YES